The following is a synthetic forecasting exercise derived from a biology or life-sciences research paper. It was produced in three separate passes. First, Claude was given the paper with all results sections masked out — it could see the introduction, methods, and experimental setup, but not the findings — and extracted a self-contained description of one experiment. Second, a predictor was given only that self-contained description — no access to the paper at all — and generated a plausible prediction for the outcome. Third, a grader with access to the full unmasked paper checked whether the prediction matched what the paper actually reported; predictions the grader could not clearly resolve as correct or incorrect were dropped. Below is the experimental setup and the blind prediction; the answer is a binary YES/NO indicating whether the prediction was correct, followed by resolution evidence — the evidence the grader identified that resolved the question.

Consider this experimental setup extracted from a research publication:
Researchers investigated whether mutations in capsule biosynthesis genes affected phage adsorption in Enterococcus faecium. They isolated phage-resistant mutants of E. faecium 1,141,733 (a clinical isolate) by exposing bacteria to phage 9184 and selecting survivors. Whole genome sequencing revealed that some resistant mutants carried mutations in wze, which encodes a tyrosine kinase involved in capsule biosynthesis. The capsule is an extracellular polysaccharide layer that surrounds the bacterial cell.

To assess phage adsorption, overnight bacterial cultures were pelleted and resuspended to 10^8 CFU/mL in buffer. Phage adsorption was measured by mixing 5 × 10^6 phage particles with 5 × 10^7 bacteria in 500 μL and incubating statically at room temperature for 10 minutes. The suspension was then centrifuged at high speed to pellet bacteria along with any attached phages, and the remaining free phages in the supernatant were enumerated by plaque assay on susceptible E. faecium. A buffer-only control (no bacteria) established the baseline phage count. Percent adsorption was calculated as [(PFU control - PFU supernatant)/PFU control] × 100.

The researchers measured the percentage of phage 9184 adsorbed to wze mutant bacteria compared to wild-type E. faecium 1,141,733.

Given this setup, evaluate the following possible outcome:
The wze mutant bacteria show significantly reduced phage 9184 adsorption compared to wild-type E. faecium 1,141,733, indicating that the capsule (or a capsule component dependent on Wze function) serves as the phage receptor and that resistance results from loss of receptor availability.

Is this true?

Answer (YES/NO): YES